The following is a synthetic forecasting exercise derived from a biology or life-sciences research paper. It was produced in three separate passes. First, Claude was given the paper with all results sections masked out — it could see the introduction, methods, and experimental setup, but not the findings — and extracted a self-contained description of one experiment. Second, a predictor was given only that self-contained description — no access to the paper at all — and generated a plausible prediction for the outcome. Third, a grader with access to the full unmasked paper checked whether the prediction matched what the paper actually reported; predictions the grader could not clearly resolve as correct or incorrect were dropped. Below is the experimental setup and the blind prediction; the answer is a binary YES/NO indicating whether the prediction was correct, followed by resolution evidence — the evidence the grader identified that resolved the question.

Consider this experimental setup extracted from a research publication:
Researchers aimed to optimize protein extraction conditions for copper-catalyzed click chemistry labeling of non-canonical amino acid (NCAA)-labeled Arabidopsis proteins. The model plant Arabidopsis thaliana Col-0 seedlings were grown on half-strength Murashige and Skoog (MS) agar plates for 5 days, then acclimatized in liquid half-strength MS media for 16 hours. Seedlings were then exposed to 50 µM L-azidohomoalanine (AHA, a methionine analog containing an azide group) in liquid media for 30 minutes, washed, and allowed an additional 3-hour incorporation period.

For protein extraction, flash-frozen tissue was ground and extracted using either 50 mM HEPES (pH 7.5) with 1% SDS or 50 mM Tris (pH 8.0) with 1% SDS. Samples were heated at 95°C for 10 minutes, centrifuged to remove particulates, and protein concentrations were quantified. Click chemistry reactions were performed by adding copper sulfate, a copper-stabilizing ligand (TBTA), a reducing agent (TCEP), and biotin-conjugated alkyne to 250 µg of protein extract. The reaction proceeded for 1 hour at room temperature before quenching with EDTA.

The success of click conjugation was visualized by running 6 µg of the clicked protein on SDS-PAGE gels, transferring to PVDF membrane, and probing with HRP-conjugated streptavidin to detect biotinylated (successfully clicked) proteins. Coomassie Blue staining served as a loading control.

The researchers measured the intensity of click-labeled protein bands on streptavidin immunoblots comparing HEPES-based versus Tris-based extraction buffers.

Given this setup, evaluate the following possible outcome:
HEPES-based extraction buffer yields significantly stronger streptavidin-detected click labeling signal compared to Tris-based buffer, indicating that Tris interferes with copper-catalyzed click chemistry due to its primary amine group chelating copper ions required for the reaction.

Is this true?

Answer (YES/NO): NO